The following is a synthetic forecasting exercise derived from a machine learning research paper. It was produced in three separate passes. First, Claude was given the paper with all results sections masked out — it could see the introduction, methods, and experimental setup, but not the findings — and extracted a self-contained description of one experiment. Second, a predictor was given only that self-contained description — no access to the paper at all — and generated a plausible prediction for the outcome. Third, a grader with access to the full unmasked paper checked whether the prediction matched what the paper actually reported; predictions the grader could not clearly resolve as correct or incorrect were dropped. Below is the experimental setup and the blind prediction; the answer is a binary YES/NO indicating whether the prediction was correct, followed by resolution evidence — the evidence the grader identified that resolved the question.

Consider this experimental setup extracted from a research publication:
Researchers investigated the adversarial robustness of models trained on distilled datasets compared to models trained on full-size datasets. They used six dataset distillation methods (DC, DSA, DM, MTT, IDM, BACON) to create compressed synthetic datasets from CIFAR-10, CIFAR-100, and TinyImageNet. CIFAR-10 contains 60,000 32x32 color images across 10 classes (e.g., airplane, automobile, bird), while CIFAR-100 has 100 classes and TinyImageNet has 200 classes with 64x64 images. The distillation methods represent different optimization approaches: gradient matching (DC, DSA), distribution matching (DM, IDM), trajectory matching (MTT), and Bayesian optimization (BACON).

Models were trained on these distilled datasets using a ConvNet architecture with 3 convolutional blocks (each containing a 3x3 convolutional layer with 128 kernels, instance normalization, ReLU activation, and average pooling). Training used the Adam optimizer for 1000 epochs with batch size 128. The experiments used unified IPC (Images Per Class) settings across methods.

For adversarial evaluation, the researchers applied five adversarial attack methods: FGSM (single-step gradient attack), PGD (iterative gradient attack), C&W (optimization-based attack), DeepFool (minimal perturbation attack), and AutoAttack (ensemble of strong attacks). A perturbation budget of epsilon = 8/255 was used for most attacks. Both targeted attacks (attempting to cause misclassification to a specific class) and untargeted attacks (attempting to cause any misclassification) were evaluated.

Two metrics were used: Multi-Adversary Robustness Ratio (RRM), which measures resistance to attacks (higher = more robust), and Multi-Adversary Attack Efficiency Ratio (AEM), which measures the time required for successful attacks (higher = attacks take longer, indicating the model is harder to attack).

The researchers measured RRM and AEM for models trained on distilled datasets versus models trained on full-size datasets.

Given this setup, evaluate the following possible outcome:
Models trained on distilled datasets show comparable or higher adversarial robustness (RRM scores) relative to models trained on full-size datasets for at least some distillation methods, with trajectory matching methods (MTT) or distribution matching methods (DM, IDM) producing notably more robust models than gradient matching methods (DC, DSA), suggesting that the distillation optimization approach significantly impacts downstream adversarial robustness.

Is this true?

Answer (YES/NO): NO